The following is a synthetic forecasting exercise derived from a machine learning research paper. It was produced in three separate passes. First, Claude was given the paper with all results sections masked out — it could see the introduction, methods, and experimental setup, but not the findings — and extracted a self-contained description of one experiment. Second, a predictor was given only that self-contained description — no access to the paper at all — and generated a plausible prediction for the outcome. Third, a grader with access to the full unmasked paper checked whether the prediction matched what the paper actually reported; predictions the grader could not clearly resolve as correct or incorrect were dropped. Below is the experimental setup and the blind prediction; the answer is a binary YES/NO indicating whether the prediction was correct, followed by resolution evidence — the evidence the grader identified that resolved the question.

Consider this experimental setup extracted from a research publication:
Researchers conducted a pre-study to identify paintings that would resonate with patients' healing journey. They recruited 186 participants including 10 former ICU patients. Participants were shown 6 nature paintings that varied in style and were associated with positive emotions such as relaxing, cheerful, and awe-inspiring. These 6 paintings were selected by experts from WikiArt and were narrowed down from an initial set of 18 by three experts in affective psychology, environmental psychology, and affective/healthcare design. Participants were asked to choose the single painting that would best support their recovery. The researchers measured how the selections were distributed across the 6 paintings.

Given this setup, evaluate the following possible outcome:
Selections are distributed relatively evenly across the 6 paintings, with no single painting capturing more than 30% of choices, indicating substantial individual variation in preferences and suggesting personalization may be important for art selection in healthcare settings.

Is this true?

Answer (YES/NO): NO